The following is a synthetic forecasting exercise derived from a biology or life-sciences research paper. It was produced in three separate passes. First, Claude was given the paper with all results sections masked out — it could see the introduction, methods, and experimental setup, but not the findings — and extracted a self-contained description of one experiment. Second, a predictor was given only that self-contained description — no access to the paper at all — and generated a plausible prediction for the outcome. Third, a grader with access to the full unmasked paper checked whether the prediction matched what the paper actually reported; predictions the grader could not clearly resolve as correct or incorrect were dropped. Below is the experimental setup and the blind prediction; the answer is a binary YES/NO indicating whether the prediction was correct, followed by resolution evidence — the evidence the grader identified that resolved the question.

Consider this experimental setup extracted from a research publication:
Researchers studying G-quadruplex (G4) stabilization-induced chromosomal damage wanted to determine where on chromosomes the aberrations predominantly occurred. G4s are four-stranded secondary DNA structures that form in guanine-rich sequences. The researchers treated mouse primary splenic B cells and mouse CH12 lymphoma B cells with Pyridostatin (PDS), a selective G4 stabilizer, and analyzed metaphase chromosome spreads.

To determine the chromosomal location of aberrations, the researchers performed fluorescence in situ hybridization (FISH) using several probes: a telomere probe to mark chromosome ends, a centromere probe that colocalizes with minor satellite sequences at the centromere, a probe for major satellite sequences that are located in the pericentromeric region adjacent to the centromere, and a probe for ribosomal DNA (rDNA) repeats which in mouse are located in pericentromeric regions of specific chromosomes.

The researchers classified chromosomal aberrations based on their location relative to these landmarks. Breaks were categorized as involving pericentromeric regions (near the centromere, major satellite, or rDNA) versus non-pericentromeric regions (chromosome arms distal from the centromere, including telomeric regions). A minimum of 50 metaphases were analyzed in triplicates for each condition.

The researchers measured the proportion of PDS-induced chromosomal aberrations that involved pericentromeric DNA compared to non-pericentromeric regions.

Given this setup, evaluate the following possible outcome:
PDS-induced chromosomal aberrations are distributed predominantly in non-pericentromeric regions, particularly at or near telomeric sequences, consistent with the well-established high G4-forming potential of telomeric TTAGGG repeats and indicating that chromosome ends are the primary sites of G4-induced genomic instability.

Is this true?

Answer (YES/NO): NO